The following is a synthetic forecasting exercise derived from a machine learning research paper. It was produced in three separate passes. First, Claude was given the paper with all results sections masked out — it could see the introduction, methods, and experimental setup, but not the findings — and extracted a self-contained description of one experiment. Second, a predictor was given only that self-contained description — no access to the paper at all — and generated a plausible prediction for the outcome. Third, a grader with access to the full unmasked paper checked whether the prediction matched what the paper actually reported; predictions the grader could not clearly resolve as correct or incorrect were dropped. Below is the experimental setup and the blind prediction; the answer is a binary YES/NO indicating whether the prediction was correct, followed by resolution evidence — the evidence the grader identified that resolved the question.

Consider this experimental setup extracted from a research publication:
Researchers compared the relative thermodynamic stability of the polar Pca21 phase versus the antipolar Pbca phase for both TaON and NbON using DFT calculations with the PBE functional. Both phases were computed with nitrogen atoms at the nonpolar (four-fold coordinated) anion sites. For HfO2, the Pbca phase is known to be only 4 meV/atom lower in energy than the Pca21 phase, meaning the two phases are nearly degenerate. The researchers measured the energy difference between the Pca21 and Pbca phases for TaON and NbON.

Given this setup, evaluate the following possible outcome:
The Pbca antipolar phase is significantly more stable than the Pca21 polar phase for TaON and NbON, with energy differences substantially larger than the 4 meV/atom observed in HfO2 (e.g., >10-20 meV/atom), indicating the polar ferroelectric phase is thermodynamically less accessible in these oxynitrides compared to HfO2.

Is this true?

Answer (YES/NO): NO